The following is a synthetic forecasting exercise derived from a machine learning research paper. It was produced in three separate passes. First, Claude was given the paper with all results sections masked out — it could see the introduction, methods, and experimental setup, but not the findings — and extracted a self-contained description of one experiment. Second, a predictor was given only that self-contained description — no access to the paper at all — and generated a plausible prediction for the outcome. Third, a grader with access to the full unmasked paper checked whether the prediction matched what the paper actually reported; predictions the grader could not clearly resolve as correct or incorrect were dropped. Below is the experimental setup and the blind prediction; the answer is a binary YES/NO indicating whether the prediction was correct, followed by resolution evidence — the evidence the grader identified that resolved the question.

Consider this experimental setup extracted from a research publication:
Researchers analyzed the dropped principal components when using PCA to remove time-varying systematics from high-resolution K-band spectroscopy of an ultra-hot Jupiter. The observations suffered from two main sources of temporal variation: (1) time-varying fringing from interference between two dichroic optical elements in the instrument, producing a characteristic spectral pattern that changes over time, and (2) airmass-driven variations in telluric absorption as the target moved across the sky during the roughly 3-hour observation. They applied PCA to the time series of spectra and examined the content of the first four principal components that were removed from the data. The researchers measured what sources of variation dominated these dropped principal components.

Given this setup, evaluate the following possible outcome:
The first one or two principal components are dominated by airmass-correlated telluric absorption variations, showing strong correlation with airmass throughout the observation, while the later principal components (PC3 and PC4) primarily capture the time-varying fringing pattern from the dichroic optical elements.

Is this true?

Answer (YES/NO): NO